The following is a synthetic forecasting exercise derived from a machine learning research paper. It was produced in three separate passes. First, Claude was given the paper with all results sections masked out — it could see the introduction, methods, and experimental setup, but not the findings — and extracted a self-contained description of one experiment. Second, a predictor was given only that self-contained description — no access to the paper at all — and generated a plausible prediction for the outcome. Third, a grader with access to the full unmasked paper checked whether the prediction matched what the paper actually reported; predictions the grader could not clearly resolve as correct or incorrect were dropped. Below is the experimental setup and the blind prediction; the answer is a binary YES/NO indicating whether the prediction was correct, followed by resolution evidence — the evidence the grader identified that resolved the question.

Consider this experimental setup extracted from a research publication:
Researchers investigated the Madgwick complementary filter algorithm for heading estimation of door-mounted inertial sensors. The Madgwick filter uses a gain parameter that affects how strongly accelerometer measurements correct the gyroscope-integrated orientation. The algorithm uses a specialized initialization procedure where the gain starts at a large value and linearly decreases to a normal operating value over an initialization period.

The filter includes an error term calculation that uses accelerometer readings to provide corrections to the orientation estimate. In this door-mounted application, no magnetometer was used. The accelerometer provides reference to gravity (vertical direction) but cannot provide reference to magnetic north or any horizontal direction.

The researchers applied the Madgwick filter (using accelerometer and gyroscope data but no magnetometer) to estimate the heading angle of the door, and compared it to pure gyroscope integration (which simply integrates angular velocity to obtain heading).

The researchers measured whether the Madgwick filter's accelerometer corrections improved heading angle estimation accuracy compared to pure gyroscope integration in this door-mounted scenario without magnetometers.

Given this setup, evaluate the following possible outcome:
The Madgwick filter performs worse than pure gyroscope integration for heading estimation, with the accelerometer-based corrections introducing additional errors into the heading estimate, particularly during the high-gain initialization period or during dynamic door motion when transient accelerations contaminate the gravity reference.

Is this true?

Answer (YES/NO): NO